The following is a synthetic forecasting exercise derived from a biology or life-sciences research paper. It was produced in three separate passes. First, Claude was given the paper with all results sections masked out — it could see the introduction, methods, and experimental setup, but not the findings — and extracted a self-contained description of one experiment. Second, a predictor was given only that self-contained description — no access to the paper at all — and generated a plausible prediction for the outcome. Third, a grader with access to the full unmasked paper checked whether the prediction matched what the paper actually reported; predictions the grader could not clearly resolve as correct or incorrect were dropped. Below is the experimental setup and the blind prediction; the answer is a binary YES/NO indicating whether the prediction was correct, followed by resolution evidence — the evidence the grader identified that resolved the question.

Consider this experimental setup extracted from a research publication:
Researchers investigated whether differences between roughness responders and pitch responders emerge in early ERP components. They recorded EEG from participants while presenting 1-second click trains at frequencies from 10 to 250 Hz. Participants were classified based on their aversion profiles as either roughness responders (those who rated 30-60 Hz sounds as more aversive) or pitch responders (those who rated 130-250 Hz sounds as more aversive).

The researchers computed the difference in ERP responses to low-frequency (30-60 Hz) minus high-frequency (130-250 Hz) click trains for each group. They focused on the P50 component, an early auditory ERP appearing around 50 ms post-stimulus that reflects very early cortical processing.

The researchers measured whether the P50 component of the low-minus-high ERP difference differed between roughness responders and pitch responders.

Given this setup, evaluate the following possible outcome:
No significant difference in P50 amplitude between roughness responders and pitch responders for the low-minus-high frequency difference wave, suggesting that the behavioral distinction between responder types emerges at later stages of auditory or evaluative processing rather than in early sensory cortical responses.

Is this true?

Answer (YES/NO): NO